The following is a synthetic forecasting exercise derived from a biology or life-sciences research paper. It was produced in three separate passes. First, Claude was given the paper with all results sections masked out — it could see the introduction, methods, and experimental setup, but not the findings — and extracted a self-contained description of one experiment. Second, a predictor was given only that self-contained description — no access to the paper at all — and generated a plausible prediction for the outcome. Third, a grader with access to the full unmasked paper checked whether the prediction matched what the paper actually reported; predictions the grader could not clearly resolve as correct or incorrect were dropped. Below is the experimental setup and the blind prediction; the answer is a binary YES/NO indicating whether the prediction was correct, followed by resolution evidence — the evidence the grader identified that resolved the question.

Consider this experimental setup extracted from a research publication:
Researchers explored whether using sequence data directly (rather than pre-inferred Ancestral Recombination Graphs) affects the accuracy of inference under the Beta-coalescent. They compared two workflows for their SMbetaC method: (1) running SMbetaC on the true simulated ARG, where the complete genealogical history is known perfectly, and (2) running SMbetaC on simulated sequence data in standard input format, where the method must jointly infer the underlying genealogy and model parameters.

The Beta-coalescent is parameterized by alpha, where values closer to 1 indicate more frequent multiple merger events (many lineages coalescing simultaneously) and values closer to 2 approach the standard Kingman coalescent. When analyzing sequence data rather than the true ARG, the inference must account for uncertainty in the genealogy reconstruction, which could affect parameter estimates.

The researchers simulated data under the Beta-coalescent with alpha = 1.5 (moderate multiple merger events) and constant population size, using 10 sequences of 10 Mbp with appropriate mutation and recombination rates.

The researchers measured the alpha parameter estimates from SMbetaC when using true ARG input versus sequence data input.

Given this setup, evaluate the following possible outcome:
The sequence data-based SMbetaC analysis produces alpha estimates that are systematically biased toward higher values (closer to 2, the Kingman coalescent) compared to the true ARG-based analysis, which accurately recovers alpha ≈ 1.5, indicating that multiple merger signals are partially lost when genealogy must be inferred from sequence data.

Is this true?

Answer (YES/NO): NO